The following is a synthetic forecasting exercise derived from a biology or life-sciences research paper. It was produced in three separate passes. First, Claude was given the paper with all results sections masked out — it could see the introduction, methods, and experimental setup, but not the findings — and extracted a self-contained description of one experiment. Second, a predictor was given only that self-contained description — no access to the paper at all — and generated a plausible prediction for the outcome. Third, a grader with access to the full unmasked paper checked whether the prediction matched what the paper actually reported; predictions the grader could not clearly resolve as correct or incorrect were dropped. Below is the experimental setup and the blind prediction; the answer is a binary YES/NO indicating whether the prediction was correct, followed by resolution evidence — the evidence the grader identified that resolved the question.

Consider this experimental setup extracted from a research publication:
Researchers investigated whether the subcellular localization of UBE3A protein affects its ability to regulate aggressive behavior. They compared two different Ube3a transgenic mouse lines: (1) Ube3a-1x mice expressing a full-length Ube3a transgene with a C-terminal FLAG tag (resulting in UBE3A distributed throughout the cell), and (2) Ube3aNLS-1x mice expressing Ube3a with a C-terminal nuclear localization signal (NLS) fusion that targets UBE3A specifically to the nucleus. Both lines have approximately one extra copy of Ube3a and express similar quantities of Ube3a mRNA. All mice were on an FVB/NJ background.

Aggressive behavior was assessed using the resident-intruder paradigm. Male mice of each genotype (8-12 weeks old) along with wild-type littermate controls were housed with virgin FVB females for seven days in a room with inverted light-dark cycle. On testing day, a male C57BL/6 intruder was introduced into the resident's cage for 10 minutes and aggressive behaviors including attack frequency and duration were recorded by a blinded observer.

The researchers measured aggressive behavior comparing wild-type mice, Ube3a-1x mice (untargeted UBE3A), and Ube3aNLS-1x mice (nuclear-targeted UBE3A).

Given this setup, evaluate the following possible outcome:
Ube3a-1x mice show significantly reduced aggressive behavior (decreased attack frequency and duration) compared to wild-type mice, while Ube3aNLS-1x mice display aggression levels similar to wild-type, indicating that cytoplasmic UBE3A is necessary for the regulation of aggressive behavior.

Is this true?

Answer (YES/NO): NO